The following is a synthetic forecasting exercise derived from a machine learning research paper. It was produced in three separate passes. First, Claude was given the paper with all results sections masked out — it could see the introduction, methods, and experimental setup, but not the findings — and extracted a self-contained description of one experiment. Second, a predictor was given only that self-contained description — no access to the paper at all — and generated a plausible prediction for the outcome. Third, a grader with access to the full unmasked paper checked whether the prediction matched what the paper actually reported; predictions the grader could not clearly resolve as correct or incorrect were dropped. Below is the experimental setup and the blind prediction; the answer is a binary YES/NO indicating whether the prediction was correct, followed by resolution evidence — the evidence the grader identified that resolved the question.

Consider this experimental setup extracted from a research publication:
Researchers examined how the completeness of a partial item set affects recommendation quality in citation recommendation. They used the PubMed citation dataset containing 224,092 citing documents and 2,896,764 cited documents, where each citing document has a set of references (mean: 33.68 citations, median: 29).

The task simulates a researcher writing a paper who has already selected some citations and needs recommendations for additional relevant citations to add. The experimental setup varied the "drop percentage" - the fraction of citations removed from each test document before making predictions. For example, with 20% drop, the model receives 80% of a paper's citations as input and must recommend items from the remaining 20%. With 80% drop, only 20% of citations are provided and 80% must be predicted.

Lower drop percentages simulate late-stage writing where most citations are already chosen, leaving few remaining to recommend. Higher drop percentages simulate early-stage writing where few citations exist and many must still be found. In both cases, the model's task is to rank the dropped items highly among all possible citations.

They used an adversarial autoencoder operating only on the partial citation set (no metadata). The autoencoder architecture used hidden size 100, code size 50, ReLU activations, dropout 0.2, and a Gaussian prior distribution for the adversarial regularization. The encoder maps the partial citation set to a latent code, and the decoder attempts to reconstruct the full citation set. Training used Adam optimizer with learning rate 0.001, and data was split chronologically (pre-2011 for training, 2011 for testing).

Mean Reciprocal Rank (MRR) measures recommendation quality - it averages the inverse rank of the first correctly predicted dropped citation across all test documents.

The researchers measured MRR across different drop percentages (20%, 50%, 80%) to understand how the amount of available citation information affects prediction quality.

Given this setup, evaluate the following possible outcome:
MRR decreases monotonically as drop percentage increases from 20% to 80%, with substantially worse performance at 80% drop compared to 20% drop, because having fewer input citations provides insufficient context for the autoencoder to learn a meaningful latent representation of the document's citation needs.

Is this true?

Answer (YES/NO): NO